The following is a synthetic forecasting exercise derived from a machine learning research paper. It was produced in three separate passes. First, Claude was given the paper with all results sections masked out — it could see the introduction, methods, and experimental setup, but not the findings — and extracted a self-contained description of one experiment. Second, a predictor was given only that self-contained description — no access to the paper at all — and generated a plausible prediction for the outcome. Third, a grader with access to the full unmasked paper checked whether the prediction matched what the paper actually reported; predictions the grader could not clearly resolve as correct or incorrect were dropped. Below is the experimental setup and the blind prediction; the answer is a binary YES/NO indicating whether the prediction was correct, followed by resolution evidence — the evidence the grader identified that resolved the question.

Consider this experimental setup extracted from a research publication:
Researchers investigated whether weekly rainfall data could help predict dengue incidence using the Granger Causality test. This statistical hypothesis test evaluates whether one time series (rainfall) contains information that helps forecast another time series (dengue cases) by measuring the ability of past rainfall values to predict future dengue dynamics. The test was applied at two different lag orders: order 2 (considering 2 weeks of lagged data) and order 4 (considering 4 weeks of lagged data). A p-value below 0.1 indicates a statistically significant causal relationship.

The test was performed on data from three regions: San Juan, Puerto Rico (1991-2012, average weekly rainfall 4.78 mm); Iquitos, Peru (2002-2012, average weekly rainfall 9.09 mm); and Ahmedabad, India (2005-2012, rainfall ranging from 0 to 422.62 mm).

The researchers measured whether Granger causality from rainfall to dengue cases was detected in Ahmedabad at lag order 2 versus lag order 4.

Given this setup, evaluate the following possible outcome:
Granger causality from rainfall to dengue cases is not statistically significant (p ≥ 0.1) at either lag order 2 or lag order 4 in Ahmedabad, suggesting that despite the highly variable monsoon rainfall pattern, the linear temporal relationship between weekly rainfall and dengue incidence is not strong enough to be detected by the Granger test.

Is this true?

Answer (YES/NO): NO